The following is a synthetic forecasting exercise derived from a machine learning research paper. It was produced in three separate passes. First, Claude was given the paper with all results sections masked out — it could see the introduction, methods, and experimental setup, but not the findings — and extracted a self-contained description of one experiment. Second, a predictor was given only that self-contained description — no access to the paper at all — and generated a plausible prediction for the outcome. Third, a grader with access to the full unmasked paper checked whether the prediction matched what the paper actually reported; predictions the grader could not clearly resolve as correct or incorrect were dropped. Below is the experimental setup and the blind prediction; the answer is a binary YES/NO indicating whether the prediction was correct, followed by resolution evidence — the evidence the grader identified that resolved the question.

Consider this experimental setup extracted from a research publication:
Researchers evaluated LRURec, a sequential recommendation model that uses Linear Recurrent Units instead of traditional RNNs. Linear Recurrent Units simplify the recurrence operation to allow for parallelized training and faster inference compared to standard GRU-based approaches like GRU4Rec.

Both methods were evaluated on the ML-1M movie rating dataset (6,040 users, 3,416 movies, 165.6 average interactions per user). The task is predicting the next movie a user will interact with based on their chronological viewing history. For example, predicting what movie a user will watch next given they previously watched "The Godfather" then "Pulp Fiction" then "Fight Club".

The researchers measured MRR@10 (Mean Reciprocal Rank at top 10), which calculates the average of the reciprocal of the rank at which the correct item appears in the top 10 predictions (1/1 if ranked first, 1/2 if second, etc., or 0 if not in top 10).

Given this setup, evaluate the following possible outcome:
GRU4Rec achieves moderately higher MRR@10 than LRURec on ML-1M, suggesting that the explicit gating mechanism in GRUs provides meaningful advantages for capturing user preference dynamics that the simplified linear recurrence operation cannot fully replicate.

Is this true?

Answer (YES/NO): NO